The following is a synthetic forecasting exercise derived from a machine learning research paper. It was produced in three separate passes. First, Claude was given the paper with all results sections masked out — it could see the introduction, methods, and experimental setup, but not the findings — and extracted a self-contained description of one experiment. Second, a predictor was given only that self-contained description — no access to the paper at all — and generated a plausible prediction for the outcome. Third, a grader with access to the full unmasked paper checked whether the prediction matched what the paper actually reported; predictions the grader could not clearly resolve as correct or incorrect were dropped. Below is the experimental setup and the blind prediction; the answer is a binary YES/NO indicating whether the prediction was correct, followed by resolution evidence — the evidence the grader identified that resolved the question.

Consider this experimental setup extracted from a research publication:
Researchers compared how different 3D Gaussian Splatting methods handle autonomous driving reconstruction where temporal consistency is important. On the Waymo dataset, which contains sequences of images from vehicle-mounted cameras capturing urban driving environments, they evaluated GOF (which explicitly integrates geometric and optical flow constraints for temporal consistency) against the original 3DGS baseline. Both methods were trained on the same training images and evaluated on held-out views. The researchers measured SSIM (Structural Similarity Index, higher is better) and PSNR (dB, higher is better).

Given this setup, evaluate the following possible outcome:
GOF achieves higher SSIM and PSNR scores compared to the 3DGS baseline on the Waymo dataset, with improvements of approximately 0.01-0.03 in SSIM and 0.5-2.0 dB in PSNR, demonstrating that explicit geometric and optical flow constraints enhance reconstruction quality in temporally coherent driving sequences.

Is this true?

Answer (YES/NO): NO